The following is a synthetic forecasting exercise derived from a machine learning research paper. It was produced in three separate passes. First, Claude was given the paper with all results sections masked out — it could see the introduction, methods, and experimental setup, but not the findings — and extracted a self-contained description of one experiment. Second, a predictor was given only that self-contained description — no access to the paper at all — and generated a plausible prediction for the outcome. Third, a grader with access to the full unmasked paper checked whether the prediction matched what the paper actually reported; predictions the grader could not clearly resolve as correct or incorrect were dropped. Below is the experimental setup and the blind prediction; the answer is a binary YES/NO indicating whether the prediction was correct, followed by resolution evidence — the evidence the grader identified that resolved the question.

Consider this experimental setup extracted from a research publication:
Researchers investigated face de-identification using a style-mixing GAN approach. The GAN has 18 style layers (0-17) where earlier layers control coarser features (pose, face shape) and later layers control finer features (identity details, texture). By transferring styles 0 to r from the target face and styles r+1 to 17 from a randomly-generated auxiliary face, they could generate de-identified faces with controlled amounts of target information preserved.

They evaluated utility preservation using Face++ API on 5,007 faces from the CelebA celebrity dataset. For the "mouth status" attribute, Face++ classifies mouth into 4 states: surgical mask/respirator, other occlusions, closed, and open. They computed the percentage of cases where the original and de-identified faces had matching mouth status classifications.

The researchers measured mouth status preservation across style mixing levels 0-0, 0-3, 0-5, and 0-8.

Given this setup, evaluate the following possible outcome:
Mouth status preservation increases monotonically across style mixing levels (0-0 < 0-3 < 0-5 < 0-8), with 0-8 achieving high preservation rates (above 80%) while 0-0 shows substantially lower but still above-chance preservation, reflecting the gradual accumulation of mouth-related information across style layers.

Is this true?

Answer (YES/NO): YES